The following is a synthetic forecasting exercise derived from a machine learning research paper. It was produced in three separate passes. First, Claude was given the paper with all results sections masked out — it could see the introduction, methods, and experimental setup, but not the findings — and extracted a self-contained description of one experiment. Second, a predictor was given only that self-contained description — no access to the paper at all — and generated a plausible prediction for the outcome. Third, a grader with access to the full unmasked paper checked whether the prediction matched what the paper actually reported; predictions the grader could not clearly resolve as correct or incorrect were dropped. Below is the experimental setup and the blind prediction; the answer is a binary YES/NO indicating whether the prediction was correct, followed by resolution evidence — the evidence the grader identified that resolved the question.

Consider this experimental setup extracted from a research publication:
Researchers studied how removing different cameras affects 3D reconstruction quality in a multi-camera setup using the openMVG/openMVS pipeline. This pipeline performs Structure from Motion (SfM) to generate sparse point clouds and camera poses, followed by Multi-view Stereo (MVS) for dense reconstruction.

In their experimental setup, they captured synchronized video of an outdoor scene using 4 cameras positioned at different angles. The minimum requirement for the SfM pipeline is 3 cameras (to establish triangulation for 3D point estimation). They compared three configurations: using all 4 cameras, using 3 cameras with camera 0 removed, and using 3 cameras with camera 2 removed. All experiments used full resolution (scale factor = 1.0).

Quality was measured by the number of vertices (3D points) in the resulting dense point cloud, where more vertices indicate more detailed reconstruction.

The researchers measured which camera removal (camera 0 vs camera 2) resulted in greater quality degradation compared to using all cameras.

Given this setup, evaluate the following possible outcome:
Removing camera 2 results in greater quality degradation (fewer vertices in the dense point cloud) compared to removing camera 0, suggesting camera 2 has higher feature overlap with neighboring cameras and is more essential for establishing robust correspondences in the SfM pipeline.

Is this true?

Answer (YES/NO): YES